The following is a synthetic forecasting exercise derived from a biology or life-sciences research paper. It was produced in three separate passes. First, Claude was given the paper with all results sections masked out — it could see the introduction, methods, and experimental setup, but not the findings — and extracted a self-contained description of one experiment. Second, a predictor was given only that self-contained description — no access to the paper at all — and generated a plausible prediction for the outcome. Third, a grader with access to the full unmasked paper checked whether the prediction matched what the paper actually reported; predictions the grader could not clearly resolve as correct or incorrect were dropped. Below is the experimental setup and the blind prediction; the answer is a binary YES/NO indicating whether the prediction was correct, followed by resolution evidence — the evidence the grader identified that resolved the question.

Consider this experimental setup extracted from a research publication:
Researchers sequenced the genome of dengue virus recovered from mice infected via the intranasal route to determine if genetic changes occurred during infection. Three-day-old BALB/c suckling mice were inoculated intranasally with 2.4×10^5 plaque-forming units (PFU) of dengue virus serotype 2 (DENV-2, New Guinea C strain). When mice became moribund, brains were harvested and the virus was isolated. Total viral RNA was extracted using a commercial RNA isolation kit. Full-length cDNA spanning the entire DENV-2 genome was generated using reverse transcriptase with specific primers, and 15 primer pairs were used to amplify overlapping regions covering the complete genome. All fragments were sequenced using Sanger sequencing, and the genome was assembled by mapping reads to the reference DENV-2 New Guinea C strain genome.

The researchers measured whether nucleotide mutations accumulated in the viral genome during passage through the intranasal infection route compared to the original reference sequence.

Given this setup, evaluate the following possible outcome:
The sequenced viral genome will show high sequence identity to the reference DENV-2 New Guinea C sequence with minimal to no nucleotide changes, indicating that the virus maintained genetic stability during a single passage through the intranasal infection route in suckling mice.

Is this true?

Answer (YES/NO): YES